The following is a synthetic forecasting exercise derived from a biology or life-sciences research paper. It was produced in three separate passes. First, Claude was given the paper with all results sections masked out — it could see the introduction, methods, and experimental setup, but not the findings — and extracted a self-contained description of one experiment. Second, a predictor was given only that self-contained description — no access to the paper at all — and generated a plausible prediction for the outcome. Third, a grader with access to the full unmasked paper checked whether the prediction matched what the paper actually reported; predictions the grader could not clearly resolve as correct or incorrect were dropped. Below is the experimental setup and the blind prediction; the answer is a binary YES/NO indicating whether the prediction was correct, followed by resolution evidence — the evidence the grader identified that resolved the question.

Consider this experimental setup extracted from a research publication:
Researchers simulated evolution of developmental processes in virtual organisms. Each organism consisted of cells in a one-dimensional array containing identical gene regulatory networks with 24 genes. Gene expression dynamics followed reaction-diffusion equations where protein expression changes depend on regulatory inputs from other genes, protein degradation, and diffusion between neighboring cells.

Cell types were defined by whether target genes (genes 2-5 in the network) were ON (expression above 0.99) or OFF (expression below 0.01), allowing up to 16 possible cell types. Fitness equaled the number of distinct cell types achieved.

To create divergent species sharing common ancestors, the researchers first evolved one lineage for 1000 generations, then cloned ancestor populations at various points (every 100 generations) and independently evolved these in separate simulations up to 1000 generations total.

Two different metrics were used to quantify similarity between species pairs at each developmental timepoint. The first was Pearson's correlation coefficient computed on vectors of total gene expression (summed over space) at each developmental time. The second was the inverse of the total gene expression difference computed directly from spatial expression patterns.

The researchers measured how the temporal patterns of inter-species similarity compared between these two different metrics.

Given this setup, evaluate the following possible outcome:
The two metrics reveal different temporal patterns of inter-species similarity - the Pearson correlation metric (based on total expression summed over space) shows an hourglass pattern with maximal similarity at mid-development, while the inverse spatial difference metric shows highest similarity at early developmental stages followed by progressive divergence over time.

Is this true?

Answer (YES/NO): NO